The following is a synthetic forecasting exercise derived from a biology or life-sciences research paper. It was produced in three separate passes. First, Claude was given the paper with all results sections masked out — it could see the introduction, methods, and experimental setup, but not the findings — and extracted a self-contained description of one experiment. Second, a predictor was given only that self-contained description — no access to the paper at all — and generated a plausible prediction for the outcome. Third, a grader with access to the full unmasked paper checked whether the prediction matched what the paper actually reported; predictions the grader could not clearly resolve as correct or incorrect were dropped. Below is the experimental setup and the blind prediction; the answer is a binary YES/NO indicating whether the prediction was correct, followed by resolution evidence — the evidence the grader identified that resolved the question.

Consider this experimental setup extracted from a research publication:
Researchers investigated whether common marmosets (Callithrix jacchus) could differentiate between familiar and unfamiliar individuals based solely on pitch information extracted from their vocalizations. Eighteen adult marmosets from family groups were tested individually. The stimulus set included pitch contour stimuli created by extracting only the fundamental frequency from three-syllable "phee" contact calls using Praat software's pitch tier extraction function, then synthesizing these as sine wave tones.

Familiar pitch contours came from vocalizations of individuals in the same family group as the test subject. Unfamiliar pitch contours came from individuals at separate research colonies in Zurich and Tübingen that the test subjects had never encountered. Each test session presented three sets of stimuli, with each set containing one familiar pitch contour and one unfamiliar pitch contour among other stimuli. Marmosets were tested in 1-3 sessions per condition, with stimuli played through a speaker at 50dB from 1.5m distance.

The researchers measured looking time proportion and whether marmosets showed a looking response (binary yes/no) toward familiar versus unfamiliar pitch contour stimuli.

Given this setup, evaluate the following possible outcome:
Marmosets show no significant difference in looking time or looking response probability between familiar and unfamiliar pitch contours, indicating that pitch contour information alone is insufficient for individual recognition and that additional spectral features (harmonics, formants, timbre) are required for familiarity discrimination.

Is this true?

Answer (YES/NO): YES